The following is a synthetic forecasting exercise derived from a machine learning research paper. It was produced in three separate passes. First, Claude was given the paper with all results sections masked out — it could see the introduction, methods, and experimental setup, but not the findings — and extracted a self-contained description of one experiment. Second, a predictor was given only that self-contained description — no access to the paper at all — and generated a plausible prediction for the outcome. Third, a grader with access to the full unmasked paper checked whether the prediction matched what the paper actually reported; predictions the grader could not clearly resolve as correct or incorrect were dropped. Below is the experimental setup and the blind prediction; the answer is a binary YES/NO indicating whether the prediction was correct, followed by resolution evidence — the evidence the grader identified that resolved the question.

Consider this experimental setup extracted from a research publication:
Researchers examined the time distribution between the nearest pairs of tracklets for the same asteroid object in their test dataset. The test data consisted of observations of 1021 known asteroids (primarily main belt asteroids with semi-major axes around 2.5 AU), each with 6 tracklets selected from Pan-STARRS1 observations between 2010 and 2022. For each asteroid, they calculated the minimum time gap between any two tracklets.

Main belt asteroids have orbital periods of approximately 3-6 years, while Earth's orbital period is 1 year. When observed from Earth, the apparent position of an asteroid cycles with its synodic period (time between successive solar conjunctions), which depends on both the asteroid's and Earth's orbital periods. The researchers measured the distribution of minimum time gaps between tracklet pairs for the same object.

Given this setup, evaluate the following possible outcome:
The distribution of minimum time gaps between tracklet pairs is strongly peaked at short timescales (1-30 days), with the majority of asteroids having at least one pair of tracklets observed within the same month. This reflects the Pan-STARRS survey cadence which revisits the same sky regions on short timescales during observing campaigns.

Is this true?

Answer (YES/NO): YES